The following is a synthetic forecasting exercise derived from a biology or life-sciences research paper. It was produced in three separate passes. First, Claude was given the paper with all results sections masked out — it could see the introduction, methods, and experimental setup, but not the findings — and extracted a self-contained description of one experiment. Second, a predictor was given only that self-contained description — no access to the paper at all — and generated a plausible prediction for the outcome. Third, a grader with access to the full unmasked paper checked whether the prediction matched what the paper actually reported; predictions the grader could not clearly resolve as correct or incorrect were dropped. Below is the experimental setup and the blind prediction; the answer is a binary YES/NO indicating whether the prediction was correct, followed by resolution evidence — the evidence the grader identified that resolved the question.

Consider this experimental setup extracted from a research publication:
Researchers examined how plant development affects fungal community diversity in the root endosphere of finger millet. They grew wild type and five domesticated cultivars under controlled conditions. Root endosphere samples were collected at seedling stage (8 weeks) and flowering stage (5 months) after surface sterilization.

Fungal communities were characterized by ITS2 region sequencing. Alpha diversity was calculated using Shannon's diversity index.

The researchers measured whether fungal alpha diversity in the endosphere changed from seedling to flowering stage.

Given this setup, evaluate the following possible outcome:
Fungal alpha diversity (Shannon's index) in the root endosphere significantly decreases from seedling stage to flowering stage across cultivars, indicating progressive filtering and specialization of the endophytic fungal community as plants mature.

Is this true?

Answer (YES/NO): NO